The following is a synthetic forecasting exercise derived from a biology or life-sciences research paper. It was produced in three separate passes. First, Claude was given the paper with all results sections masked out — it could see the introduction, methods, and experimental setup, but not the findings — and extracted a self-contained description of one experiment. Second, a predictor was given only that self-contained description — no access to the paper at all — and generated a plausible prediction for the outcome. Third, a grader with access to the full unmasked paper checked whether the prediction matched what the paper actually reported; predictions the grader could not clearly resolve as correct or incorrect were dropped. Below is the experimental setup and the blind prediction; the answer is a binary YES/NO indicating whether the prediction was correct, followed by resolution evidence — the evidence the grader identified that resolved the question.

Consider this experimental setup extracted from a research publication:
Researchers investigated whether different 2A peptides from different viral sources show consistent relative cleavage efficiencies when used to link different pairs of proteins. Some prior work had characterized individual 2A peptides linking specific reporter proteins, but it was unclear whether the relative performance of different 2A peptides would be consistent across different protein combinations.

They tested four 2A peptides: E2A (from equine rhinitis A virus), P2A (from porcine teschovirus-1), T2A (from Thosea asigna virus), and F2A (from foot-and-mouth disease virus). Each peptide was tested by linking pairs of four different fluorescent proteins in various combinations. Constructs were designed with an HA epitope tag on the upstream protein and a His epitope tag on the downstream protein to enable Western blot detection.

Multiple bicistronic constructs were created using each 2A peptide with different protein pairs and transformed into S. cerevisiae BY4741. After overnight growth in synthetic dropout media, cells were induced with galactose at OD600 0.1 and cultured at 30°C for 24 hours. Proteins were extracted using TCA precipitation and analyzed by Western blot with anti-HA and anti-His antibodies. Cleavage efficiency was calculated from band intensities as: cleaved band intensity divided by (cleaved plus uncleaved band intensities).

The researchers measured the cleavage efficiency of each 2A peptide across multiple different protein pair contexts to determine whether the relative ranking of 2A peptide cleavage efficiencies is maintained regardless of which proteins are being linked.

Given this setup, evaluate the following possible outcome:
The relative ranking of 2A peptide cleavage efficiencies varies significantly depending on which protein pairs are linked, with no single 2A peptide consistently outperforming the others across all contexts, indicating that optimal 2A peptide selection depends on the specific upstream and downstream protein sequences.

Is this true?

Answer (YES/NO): NO